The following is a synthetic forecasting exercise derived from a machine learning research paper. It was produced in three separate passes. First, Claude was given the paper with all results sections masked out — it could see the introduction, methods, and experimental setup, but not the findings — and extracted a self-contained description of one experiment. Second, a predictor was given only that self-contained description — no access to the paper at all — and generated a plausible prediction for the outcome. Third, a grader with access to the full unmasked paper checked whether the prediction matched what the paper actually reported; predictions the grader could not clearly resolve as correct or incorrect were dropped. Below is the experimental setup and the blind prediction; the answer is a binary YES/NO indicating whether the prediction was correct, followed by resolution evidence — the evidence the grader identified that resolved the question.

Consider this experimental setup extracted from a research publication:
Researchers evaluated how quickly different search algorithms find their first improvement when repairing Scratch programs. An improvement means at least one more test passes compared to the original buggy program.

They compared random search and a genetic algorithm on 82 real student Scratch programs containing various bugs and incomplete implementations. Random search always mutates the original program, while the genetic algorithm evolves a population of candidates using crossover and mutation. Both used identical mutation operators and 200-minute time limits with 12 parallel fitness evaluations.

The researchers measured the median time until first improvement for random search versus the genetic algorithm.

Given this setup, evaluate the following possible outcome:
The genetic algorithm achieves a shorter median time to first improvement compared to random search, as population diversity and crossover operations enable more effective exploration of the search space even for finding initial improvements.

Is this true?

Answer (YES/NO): NO